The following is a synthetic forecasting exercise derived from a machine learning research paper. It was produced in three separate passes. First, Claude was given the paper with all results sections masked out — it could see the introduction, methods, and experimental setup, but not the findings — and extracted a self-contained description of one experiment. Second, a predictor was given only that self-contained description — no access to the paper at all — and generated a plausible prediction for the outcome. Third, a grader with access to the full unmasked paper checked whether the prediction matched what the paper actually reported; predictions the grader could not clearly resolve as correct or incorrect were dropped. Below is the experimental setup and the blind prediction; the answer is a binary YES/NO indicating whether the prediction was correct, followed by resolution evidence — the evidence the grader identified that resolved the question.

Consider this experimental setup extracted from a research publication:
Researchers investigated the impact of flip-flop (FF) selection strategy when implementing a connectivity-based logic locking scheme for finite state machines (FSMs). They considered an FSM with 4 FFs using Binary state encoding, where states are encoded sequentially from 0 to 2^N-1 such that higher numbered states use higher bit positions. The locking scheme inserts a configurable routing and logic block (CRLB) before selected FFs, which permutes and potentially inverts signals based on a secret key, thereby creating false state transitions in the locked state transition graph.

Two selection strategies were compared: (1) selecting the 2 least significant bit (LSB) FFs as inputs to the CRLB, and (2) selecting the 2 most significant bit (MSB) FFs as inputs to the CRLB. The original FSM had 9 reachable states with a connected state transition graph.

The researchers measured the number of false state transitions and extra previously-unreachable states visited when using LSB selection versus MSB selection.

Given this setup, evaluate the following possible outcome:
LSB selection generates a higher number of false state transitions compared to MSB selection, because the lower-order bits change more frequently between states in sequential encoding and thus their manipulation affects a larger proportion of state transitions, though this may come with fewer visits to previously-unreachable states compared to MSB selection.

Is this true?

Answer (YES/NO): NO